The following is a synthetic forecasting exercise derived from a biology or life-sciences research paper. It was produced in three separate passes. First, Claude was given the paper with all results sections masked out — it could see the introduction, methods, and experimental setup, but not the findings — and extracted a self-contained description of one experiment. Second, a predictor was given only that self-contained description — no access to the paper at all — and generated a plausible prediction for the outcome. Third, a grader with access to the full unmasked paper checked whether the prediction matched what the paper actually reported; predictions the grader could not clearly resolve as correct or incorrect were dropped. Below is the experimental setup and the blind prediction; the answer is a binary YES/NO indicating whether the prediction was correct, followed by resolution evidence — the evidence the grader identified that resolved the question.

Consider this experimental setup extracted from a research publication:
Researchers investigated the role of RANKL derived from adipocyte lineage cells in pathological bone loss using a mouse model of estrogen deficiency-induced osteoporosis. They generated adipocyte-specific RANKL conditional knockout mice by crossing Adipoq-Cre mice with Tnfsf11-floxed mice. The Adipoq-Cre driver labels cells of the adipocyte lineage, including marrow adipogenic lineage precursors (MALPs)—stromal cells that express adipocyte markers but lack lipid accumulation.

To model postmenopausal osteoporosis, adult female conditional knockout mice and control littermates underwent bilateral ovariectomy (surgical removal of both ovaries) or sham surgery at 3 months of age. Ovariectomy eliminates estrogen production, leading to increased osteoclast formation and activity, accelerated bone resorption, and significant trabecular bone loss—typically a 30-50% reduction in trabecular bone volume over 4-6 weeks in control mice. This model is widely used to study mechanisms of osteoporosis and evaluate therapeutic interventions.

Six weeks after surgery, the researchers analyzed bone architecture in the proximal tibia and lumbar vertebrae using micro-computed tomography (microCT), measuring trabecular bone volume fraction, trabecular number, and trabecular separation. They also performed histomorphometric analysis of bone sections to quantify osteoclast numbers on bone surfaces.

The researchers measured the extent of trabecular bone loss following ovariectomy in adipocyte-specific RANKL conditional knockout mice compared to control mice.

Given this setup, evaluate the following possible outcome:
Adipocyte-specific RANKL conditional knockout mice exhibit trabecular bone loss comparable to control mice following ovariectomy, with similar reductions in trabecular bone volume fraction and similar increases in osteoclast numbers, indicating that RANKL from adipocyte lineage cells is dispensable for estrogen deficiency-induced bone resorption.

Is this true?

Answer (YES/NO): NO